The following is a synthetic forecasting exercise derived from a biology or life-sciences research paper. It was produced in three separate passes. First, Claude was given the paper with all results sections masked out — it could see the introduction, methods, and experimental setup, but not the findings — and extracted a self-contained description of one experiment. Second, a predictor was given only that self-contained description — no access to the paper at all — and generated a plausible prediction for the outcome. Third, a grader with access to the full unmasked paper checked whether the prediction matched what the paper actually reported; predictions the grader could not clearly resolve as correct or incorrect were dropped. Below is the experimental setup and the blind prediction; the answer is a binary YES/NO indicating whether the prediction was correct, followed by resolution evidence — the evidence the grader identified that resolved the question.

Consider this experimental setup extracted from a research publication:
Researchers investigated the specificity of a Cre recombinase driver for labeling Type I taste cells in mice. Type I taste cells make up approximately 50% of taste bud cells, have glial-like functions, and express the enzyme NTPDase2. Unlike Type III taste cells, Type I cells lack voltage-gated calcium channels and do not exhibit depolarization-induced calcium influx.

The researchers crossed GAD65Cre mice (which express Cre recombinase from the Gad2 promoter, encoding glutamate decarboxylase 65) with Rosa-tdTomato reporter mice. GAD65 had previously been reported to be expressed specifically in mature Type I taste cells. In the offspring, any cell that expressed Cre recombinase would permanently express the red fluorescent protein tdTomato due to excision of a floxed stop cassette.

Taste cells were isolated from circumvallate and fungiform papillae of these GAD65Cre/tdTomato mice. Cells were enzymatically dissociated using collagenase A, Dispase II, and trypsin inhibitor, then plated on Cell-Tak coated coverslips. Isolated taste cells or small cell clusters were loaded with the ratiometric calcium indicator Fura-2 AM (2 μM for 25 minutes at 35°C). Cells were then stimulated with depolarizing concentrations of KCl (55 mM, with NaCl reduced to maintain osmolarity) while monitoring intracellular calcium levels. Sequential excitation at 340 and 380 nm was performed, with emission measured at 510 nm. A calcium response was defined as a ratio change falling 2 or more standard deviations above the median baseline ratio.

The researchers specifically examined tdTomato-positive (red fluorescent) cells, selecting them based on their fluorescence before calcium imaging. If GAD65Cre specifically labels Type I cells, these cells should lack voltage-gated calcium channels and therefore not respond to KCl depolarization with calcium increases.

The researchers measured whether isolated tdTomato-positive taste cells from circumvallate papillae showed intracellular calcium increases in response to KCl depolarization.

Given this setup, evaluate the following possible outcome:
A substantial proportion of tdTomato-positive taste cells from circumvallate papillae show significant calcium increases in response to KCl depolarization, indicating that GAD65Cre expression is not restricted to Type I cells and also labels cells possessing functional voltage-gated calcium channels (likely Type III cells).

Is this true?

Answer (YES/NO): YES